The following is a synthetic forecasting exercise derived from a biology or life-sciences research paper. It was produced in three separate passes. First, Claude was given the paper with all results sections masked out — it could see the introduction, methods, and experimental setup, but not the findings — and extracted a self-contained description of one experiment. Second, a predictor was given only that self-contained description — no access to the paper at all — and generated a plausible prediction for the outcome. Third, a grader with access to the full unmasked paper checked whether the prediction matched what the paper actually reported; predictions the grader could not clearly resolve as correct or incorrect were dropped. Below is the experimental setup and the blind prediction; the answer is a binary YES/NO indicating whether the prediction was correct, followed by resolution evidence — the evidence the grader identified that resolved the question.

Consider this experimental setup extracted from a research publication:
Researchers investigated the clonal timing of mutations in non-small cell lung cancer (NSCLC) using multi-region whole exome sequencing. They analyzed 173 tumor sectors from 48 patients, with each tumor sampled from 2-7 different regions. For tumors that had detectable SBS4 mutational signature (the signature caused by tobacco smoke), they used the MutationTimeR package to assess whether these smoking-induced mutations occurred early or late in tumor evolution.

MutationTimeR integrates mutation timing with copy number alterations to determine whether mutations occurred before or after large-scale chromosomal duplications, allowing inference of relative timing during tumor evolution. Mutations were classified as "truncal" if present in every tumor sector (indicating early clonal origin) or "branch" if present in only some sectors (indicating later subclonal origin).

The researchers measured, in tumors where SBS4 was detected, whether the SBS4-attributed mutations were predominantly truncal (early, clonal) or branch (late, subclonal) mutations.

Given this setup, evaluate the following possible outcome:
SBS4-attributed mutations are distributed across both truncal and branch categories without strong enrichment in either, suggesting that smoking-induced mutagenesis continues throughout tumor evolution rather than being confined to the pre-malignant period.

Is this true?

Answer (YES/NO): YES